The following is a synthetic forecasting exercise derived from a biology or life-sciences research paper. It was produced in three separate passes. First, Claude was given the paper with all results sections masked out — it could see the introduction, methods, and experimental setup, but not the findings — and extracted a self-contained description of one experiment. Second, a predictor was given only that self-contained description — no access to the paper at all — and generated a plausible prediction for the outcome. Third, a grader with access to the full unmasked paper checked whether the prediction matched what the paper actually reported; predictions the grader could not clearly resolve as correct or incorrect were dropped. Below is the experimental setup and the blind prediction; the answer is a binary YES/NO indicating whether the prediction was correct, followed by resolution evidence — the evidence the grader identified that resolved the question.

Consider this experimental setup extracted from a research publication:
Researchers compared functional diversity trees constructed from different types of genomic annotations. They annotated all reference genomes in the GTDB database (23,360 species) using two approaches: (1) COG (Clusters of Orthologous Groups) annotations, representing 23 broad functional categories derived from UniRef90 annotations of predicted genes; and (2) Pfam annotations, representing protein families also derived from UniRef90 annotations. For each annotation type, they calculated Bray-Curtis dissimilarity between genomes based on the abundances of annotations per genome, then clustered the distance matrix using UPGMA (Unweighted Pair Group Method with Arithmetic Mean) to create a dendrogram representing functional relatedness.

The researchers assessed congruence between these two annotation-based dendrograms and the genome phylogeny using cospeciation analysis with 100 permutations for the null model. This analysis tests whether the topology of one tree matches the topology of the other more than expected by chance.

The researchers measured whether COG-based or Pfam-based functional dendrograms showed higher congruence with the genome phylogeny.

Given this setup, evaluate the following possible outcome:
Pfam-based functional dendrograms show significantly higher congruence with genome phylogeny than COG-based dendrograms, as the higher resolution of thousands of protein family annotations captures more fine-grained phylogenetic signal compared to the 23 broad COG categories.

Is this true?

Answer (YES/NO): NO